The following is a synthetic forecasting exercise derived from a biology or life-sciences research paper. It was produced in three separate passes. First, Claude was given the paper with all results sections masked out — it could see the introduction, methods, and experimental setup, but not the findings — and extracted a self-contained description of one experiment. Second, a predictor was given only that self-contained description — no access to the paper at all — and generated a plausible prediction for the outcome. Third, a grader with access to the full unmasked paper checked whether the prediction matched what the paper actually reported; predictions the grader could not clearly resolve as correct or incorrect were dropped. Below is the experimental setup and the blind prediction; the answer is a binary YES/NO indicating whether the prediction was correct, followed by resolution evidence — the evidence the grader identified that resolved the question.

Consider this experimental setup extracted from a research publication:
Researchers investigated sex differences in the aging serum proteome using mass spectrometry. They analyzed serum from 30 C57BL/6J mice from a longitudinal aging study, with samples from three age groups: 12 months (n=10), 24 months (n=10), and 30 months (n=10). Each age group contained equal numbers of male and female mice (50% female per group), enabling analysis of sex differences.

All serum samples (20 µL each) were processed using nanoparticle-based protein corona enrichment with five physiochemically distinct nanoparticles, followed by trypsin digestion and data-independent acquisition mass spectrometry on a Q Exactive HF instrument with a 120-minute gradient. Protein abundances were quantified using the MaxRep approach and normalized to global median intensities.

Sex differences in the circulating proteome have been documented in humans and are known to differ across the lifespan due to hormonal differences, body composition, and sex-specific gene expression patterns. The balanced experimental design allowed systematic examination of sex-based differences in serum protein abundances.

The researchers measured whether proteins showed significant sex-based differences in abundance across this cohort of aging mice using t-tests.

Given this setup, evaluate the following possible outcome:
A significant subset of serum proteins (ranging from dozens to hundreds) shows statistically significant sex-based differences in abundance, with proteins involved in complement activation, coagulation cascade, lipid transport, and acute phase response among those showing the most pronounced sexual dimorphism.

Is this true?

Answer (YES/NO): NO